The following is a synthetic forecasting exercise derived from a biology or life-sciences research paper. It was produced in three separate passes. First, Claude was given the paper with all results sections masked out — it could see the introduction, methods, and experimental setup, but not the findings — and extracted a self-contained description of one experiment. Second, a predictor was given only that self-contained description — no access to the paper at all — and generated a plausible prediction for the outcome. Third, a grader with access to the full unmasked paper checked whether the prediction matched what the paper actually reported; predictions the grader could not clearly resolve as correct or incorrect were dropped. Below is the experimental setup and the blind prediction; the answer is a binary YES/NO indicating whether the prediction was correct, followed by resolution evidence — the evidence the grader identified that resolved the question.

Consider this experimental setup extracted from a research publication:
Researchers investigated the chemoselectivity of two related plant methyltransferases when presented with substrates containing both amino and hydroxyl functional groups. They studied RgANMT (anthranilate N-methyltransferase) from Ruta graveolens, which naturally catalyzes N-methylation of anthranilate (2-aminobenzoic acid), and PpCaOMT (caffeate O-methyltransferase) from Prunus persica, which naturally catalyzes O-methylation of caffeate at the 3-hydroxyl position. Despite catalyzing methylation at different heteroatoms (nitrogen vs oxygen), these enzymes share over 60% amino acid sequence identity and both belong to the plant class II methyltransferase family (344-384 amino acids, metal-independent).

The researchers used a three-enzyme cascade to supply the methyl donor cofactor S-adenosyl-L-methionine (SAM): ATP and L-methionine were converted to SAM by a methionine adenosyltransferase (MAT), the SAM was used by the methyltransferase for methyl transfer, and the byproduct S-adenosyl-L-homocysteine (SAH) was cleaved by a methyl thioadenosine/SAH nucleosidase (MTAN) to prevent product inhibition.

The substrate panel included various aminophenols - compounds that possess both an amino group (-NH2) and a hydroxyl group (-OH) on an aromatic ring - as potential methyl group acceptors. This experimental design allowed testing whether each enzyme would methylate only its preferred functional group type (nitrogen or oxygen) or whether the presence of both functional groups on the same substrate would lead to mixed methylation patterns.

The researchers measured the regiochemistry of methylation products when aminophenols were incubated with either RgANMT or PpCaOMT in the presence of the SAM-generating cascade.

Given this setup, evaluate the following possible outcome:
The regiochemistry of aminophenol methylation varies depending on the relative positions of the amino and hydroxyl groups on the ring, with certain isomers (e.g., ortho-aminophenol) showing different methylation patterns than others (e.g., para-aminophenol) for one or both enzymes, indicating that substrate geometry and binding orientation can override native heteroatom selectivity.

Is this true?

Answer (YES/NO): NO